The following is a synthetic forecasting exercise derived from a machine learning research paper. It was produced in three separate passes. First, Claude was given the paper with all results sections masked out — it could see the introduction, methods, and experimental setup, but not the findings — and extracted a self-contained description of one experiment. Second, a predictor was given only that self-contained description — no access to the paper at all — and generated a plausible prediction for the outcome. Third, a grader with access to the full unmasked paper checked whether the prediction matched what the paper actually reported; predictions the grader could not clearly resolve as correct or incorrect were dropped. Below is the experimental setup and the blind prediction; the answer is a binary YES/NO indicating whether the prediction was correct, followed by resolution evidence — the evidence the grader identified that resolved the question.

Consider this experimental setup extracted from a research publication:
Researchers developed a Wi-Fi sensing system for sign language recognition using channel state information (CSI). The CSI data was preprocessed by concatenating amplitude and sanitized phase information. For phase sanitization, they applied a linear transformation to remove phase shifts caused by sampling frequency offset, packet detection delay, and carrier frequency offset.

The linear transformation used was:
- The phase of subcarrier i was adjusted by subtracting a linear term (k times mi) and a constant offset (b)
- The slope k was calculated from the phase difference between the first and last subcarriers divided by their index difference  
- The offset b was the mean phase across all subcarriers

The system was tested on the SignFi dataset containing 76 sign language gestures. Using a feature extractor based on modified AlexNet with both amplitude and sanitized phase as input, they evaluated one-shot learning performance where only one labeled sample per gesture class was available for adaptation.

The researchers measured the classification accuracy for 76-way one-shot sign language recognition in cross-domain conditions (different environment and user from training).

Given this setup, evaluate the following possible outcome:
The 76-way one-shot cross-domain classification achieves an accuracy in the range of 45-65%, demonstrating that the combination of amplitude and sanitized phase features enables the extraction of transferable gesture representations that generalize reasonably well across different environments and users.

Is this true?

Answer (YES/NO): YES